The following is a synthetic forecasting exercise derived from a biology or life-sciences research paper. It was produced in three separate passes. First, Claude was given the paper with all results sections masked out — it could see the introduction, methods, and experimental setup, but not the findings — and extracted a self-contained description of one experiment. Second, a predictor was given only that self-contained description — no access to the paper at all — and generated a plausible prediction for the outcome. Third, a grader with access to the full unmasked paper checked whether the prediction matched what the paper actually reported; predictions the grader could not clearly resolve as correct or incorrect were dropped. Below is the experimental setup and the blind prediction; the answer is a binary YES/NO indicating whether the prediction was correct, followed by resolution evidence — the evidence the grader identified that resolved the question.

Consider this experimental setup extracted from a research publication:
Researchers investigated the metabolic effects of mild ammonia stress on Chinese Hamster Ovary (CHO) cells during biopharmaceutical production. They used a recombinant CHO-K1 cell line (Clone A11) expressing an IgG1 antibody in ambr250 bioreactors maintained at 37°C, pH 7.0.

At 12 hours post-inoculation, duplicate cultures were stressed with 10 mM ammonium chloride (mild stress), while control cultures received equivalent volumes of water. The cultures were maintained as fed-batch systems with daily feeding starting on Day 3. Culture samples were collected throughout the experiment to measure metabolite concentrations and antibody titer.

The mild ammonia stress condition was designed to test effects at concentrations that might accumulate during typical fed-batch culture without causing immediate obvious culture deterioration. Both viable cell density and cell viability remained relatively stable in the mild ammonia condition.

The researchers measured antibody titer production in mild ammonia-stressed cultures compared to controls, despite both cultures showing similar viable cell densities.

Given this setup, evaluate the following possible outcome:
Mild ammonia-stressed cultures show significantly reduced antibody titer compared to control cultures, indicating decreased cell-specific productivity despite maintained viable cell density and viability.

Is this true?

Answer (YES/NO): YES